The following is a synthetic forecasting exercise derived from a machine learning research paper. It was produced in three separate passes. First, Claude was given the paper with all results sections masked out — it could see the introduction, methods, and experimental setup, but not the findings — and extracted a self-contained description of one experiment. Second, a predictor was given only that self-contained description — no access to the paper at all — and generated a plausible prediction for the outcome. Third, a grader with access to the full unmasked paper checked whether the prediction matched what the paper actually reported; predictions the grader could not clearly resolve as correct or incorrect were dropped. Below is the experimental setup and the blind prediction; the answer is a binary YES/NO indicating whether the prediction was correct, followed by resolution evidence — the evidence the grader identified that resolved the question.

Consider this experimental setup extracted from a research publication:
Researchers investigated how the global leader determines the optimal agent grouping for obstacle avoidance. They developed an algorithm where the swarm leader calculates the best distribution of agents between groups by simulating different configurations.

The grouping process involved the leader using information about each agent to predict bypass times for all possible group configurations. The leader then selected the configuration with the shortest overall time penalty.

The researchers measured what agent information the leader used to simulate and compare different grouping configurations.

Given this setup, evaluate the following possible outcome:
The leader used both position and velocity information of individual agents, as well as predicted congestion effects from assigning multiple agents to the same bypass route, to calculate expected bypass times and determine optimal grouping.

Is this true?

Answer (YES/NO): NO